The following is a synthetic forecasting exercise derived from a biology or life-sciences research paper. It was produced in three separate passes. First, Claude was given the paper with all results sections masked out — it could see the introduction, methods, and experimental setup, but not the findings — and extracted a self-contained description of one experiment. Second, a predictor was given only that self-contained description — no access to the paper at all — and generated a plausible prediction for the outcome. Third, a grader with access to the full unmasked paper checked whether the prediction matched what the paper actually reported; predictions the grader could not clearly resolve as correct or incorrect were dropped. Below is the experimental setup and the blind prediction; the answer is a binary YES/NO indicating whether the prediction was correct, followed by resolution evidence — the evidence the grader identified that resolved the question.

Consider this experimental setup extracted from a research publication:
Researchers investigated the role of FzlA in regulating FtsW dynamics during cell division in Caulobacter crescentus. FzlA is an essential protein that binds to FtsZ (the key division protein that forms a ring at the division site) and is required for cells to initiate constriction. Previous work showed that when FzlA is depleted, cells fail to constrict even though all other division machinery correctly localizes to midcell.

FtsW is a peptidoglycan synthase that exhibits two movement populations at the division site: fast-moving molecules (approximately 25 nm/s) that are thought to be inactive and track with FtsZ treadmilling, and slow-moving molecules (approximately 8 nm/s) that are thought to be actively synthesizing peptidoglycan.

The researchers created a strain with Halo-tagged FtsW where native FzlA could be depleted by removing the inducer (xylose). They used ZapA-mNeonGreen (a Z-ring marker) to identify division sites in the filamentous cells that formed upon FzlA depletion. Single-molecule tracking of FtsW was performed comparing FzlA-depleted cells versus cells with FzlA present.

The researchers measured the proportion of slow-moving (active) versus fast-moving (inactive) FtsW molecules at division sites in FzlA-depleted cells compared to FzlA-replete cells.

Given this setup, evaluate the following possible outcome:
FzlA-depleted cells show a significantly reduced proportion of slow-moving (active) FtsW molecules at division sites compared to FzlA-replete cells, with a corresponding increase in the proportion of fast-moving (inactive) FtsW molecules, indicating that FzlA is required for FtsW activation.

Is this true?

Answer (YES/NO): YES